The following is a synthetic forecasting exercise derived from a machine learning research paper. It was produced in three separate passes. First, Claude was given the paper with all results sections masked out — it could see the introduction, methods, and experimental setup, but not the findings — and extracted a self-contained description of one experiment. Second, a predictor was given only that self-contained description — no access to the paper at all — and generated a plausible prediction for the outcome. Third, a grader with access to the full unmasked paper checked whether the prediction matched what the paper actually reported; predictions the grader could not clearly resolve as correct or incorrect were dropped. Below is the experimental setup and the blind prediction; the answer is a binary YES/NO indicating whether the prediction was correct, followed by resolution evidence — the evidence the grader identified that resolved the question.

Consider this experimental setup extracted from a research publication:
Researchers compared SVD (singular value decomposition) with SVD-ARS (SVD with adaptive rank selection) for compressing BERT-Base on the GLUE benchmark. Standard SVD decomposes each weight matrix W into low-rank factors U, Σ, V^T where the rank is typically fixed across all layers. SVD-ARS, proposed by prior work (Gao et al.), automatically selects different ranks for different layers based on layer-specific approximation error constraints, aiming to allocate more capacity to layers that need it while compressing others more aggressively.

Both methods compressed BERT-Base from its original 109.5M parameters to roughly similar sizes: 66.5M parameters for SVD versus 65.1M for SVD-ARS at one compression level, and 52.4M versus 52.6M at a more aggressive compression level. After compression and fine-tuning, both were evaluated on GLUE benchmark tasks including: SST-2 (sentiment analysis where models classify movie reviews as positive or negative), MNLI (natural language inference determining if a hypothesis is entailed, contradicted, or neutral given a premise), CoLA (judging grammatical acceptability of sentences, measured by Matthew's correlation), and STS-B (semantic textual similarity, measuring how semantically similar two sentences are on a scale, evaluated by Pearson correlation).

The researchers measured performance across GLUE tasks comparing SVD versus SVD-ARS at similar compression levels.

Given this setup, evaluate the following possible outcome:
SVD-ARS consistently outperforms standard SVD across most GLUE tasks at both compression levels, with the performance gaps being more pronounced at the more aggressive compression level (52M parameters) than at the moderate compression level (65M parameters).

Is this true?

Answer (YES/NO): NO